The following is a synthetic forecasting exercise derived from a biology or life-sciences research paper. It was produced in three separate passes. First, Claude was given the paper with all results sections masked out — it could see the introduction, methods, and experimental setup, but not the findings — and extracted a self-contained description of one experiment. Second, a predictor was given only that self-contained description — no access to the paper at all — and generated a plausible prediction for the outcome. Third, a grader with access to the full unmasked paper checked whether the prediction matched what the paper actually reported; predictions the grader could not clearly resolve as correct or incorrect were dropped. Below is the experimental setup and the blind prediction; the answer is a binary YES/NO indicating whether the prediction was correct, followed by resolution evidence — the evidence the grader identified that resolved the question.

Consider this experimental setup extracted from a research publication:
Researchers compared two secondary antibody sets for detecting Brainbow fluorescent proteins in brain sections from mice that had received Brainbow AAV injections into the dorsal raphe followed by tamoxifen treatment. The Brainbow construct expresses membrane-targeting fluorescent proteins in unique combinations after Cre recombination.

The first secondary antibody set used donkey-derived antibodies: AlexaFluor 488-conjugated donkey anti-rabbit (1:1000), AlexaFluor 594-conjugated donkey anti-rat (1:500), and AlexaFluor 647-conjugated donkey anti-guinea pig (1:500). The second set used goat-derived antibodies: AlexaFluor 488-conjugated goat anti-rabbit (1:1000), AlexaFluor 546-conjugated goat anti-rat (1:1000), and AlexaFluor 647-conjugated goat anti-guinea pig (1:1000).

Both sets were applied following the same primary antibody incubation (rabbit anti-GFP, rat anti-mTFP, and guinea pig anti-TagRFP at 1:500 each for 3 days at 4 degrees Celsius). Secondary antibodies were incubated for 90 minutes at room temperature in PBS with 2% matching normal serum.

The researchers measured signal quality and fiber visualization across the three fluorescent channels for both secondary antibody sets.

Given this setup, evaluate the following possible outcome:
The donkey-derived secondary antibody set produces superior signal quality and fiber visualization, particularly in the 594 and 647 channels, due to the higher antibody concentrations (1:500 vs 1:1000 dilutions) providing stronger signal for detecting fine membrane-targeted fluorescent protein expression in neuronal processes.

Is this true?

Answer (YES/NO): NO